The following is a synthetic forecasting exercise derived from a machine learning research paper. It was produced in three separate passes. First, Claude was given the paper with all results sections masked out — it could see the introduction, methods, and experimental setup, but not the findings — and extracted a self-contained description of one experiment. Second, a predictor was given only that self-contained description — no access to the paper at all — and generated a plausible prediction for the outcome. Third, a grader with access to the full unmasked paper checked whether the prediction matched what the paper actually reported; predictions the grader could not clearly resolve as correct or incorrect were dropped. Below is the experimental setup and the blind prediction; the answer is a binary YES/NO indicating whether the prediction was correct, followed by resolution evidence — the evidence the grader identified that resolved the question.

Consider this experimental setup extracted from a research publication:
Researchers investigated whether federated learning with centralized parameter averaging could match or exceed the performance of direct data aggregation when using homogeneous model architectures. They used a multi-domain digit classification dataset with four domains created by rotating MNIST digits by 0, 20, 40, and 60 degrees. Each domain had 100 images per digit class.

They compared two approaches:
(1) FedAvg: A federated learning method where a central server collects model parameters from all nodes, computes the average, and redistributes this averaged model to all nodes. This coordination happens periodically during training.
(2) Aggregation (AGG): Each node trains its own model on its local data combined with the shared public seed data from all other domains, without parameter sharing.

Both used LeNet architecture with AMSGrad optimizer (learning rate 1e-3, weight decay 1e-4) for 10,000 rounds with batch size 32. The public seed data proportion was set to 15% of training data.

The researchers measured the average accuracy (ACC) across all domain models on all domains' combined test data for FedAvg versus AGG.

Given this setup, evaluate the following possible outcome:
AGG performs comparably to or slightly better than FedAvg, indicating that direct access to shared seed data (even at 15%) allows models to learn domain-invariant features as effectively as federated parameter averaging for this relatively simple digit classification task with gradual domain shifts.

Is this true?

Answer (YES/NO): YES